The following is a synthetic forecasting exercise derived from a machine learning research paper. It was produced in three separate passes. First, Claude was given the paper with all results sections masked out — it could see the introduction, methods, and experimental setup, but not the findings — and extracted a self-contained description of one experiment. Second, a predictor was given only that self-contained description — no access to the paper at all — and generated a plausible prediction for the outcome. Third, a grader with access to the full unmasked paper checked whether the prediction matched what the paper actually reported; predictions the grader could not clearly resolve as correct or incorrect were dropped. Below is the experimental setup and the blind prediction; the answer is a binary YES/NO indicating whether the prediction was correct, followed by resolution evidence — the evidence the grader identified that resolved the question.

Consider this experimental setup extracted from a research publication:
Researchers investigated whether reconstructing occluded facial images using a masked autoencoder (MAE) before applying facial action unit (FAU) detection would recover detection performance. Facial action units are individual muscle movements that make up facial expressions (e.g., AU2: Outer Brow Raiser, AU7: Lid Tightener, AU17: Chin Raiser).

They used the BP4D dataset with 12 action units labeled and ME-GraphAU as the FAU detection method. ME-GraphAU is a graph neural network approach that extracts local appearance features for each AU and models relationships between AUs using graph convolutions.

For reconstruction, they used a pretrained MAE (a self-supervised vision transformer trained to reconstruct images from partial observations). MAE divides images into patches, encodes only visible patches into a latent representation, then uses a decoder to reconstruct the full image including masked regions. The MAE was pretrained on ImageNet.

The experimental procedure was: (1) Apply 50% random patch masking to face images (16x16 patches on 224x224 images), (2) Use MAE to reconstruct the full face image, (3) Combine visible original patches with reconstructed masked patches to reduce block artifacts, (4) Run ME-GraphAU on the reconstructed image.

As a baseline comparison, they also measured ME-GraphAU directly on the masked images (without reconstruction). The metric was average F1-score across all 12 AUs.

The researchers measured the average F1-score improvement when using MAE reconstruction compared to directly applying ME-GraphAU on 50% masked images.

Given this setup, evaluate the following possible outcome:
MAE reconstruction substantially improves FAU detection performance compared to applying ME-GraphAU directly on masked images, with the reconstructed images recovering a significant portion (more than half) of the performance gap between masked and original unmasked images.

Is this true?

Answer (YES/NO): YES